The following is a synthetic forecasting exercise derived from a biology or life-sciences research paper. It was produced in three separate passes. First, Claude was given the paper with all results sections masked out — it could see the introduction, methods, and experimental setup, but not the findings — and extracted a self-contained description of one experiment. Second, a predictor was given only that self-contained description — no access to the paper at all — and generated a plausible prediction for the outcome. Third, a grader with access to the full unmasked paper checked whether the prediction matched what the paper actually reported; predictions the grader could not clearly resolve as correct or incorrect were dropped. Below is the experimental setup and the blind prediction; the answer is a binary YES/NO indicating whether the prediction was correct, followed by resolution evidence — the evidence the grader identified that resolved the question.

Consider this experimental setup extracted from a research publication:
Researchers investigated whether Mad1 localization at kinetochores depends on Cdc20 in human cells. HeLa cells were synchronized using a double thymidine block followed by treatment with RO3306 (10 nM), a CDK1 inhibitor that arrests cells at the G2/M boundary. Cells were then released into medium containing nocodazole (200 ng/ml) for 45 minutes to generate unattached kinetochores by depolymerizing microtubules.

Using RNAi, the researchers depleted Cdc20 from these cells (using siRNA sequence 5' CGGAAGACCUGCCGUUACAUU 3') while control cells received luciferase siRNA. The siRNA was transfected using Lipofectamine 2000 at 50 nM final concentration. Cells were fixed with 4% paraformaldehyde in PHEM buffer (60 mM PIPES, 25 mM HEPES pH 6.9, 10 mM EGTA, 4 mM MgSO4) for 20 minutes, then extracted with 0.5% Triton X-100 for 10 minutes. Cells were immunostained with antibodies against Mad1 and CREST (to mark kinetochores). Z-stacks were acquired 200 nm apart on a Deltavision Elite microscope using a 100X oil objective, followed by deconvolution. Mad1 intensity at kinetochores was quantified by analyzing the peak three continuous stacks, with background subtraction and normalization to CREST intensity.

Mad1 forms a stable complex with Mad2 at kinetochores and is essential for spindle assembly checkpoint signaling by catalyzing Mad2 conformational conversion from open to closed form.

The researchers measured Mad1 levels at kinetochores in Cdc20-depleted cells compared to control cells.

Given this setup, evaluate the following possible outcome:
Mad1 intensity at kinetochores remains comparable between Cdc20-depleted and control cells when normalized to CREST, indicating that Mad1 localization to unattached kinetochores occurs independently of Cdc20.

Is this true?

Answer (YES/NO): YES